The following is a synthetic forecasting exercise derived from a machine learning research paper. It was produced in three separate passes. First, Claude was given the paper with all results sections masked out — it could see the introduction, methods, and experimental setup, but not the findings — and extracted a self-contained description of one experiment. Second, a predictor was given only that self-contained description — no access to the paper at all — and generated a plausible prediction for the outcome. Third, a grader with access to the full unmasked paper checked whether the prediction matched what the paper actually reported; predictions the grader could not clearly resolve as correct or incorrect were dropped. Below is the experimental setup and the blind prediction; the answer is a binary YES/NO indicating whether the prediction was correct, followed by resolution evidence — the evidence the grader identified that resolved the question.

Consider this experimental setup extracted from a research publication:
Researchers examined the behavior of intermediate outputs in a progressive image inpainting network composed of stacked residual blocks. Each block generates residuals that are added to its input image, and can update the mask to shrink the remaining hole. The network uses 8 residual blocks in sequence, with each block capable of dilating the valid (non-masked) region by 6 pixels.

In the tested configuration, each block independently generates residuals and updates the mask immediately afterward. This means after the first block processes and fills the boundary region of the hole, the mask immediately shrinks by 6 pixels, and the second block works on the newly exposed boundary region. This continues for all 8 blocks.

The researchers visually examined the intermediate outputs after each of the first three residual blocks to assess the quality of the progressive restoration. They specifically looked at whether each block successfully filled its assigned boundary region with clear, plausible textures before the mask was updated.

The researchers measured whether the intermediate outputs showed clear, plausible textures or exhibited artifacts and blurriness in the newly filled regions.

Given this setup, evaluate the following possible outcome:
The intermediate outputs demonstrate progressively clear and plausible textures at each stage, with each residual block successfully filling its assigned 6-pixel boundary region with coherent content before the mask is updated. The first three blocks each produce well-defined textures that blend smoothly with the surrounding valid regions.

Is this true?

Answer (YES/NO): NO